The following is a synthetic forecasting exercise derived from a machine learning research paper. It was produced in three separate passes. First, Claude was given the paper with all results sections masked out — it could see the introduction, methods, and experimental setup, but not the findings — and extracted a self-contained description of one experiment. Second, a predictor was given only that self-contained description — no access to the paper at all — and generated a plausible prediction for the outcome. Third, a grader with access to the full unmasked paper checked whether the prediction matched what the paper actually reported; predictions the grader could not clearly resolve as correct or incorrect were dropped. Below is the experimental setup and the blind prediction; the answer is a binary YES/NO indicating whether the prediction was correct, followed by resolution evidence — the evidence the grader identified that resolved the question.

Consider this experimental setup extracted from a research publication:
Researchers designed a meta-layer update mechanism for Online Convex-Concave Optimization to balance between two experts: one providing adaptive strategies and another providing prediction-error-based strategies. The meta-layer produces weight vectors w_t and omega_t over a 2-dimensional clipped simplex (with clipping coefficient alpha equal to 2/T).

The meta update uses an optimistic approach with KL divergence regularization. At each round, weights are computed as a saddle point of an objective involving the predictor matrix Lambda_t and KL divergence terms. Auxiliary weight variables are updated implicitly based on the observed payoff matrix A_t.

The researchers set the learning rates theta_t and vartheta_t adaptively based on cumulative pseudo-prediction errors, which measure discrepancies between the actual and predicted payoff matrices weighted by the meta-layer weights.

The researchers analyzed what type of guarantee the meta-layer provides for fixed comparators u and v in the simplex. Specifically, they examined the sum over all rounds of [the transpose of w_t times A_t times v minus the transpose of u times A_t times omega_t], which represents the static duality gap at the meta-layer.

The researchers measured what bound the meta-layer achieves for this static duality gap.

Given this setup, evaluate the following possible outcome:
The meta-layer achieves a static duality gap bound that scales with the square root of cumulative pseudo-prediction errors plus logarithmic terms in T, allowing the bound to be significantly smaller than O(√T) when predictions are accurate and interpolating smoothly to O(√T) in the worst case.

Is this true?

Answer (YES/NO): NO